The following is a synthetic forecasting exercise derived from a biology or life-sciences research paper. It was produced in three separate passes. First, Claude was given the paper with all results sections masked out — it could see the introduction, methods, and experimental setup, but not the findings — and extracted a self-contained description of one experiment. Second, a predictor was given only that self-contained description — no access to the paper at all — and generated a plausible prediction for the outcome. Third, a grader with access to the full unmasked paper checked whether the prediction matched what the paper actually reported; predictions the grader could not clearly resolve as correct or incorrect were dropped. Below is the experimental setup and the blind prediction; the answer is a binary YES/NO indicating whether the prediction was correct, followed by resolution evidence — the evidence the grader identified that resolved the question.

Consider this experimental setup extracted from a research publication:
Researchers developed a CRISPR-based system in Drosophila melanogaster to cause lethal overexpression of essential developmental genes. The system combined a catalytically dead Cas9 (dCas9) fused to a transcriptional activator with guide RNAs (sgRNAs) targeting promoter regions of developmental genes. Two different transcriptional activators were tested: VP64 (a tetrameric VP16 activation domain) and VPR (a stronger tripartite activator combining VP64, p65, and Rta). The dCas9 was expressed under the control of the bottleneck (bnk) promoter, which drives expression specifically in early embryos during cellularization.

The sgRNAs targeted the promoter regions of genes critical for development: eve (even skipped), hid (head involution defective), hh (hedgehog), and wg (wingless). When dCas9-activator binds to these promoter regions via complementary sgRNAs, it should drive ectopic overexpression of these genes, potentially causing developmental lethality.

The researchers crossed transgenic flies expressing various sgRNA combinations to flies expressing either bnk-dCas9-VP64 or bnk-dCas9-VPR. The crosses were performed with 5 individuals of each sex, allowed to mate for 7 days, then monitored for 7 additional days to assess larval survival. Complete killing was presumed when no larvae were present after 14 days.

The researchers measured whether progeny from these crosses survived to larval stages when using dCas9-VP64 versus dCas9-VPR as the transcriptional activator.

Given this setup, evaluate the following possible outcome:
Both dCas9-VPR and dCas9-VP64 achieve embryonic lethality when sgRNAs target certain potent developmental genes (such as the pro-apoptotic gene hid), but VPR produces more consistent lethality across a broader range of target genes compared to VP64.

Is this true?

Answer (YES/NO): NO